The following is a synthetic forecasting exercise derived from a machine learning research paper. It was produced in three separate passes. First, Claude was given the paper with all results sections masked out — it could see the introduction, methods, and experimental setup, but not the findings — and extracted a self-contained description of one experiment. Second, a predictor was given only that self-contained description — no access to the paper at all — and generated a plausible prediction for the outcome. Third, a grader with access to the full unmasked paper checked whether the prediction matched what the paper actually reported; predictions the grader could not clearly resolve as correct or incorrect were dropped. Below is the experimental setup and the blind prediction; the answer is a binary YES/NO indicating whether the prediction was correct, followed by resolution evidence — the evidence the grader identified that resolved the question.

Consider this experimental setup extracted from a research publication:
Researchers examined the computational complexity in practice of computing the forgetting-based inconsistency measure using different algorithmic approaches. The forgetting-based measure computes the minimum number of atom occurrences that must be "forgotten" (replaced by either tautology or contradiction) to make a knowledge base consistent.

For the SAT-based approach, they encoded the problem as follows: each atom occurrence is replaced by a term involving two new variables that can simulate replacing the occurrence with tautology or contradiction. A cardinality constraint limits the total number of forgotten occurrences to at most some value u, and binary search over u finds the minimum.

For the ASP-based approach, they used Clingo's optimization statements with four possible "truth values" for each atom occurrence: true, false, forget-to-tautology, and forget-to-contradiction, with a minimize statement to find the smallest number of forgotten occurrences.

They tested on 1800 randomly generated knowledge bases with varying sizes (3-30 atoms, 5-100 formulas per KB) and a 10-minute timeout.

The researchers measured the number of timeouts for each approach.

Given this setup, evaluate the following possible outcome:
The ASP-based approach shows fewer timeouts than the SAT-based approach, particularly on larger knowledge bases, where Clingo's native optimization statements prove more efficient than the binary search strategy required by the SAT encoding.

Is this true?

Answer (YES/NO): YES